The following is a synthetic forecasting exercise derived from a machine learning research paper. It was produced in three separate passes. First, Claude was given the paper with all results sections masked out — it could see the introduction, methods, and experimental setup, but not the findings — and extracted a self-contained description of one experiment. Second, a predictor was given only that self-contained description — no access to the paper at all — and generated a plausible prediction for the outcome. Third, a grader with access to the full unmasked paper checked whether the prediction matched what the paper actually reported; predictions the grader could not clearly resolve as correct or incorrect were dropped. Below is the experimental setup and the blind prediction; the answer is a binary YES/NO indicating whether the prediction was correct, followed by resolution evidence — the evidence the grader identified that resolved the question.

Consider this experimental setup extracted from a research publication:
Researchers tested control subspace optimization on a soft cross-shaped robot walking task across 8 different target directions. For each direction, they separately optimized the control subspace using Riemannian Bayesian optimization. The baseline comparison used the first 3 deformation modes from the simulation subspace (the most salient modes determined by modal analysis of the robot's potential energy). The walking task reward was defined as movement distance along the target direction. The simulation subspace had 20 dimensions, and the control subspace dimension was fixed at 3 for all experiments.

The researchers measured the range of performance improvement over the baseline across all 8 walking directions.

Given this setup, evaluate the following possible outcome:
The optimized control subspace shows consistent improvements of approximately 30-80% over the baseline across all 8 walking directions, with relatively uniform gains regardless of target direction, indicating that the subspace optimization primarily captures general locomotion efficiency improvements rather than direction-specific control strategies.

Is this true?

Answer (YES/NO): NO